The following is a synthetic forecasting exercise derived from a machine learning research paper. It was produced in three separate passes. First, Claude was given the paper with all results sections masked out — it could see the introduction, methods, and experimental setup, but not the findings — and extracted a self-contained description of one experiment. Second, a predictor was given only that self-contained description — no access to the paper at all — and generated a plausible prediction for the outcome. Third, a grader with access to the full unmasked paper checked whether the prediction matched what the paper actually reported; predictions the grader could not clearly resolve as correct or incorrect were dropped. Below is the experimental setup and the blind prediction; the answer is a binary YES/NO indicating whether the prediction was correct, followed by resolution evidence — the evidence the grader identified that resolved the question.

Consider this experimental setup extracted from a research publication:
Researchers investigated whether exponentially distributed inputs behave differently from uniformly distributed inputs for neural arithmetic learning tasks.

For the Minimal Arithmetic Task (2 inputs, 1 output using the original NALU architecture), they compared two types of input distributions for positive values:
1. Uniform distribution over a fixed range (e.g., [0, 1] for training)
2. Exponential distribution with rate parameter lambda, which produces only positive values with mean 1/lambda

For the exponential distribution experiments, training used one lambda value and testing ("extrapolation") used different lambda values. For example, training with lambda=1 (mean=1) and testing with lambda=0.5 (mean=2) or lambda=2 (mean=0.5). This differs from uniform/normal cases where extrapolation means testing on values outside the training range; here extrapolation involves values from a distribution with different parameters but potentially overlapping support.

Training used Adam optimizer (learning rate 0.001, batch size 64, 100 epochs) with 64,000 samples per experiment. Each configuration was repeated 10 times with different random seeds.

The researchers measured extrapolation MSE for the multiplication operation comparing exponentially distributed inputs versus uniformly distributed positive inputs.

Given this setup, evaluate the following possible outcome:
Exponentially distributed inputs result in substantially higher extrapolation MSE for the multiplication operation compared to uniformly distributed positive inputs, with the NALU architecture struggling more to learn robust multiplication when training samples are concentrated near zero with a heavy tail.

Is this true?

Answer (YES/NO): NO